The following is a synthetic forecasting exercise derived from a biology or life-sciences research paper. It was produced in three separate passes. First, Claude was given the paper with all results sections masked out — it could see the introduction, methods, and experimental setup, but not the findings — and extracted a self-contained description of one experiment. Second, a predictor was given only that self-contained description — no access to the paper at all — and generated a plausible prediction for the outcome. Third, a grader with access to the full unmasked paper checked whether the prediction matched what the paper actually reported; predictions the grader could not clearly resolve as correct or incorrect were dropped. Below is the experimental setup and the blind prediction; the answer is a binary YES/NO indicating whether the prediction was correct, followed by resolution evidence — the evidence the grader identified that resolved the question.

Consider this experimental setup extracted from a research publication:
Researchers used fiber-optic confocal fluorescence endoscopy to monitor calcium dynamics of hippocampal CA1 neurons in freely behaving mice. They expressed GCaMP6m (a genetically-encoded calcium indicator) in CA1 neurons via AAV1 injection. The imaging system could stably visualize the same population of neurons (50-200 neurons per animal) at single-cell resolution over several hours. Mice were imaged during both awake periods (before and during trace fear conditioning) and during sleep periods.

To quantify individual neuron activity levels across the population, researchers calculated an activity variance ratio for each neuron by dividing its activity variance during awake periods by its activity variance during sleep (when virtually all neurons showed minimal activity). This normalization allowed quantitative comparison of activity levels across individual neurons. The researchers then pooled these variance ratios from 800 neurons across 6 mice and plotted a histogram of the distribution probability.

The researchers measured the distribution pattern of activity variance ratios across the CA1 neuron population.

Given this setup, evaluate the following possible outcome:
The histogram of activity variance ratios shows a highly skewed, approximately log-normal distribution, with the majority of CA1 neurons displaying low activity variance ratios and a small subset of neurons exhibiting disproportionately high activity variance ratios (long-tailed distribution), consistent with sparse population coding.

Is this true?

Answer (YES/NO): YES